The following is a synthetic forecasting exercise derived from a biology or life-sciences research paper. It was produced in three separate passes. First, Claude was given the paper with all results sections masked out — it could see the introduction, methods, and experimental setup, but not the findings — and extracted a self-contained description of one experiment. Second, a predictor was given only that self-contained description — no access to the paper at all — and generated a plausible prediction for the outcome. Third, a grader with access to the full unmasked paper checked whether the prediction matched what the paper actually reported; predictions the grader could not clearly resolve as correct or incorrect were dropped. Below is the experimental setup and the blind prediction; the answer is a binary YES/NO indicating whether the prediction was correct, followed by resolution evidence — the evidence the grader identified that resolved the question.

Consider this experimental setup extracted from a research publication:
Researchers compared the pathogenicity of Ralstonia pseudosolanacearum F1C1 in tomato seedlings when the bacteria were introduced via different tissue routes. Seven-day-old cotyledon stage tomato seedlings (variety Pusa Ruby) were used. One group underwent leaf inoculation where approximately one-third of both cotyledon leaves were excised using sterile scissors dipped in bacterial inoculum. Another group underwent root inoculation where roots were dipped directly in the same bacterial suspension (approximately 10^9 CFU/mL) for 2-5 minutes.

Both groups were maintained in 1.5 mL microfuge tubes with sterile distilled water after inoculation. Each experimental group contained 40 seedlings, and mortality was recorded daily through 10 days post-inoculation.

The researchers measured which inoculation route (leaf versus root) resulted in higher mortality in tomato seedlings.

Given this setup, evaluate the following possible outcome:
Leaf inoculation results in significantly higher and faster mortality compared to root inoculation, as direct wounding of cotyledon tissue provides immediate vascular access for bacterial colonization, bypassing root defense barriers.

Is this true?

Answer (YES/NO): NO